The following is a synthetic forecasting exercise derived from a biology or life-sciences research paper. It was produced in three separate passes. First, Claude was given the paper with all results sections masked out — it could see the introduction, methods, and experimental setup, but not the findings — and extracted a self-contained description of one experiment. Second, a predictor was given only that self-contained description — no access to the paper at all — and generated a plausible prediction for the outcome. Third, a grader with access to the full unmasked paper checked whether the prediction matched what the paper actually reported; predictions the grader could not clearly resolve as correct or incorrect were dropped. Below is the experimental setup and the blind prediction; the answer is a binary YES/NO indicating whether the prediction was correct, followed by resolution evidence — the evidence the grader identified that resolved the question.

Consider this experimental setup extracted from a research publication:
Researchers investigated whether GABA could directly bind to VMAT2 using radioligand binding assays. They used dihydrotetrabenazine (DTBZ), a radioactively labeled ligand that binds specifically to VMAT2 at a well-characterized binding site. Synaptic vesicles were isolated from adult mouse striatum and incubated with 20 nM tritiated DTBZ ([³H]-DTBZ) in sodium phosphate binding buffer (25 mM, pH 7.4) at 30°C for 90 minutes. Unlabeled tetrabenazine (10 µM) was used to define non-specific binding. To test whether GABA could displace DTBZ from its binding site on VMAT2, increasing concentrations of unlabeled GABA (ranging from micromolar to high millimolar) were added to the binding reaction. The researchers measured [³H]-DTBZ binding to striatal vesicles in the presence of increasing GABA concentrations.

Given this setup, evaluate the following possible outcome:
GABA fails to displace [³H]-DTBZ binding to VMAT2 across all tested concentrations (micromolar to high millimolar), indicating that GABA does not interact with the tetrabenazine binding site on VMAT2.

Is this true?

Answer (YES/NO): YES